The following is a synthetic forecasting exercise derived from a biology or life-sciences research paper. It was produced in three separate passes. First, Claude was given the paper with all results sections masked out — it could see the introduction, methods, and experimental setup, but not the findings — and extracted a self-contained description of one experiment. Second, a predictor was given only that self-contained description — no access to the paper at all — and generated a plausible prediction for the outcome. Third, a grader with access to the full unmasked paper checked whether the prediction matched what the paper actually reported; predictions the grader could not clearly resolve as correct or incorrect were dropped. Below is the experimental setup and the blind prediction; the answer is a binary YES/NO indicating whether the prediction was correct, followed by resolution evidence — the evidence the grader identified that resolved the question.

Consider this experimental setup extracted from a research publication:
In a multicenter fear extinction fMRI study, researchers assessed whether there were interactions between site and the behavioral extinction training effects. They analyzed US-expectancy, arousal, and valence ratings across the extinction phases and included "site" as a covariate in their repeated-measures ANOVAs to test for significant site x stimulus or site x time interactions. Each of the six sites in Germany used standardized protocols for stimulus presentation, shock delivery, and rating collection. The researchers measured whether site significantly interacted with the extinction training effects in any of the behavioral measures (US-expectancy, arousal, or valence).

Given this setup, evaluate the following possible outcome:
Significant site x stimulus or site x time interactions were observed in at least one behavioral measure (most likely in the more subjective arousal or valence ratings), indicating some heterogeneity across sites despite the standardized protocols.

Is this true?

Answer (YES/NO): NO